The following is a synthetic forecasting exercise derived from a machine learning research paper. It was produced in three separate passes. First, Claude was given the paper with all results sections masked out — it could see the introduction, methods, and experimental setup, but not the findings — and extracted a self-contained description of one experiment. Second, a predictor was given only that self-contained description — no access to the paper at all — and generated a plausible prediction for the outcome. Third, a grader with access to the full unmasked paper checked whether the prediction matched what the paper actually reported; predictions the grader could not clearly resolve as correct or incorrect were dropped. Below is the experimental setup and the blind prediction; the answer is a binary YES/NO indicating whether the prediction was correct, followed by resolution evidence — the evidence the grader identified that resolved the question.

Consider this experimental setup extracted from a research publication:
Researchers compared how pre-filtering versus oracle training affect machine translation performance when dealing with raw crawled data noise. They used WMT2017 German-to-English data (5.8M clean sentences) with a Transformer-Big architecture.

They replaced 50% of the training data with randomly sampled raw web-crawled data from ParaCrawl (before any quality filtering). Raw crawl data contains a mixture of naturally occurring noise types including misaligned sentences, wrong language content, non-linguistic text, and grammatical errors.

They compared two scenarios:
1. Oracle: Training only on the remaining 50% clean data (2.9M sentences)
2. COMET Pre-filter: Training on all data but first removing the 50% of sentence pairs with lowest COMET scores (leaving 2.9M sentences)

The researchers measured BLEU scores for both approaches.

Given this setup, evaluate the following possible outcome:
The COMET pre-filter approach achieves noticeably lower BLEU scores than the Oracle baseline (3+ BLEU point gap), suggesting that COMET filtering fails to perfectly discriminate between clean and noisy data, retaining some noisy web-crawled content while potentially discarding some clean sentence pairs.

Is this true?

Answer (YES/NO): YES